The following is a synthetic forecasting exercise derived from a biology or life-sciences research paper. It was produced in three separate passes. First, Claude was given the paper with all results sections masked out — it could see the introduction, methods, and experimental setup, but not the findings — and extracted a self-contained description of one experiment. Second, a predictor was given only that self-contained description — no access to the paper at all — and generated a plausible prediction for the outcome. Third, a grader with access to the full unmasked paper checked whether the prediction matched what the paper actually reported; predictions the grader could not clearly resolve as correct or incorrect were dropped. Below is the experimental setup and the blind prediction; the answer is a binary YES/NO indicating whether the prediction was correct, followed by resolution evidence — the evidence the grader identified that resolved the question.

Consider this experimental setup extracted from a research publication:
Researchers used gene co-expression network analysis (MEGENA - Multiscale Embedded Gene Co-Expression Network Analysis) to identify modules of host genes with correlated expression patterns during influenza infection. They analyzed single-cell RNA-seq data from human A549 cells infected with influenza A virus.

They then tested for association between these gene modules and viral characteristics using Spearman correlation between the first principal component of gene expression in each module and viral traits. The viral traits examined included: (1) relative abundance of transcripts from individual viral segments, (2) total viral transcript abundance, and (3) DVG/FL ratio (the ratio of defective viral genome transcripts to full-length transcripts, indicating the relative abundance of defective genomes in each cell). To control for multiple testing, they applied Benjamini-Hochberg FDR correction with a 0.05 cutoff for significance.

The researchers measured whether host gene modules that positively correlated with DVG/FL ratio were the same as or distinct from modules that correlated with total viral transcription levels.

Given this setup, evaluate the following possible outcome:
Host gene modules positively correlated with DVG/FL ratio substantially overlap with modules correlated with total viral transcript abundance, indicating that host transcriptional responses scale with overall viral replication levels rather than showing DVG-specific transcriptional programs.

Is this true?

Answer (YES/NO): NO